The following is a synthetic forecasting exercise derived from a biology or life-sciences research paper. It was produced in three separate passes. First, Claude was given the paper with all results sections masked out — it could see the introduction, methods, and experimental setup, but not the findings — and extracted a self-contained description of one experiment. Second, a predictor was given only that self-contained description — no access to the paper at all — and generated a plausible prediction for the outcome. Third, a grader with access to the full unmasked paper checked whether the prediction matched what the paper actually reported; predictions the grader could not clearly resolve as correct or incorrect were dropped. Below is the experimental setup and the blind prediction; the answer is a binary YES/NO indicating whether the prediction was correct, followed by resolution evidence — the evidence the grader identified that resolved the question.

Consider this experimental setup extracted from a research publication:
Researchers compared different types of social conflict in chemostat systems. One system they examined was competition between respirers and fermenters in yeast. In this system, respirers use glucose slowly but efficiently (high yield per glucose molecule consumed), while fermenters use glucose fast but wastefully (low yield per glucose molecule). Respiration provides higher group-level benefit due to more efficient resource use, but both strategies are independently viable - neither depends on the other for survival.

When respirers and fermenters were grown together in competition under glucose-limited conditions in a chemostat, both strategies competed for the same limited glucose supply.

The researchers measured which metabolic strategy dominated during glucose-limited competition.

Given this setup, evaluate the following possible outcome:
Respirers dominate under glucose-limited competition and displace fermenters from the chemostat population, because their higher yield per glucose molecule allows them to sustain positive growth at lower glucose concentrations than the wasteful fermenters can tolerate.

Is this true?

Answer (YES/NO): NO